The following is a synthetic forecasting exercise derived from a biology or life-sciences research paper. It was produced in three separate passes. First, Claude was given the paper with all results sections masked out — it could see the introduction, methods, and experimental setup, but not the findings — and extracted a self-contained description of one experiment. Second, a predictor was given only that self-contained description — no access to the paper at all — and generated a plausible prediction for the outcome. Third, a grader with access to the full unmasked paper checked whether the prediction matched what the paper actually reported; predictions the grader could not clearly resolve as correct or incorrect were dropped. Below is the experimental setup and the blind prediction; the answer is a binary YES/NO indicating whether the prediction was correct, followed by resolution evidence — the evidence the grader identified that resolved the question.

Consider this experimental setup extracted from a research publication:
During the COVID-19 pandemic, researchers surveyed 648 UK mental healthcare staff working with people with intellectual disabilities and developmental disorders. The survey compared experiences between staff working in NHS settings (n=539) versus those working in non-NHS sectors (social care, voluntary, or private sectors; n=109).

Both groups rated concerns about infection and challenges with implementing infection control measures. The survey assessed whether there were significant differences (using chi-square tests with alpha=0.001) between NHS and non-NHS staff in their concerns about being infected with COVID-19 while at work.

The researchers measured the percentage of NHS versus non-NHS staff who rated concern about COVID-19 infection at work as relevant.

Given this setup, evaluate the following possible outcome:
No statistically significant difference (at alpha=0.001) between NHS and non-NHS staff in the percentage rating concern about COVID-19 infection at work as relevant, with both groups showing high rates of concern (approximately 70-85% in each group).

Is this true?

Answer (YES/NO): NO